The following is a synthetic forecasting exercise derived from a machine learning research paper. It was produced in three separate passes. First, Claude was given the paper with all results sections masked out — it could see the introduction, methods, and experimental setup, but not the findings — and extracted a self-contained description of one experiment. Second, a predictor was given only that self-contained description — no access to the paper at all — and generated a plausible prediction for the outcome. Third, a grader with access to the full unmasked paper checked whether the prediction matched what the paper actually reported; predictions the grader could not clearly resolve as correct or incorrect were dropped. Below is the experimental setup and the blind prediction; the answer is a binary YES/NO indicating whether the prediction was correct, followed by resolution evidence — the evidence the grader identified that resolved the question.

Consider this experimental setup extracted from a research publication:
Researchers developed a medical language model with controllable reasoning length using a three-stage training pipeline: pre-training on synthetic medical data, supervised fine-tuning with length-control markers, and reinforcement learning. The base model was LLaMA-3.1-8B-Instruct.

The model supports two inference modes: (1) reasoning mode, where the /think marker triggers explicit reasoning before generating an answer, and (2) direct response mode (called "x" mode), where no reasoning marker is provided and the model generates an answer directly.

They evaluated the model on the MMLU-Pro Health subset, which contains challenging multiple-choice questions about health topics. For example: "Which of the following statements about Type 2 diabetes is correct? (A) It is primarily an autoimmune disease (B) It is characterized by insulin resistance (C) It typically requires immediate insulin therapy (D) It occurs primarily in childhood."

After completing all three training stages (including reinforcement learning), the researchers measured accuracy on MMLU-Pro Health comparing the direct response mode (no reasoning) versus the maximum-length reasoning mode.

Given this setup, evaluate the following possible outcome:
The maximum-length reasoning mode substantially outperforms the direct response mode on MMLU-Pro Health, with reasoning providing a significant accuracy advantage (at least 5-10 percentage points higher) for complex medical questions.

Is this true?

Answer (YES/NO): YES